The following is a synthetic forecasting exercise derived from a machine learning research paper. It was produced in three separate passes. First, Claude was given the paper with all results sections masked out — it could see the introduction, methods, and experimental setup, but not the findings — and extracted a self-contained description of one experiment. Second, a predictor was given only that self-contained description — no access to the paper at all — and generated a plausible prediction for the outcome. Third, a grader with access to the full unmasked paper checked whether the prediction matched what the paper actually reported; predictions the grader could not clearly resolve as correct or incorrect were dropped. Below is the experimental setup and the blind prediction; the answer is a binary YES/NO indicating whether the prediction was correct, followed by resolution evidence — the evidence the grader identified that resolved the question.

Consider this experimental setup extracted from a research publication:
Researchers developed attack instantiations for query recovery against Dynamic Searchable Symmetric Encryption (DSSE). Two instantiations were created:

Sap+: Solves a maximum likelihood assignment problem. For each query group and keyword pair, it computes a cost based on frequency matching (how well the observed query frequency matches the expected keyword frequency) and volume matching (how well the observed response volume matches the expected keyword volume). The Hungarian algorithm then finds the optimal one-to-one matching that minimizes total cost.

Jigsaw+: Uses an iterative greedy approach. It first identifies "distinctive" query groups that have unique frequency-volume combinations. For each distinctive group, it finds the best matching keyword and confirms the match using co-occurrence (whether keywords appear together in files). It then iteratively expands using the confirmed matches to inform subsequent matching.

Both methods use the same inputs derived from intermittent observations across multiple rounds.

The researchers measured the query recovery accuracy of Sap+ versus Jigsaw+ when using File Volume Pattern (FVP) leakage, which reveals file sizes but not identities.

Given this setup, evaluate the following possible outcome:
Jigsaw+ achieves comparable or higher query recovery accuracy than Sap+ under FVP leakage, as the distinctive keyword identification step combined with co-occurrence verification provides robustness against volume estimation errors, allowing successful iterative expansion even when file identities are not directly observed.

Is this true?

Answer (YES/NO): YES